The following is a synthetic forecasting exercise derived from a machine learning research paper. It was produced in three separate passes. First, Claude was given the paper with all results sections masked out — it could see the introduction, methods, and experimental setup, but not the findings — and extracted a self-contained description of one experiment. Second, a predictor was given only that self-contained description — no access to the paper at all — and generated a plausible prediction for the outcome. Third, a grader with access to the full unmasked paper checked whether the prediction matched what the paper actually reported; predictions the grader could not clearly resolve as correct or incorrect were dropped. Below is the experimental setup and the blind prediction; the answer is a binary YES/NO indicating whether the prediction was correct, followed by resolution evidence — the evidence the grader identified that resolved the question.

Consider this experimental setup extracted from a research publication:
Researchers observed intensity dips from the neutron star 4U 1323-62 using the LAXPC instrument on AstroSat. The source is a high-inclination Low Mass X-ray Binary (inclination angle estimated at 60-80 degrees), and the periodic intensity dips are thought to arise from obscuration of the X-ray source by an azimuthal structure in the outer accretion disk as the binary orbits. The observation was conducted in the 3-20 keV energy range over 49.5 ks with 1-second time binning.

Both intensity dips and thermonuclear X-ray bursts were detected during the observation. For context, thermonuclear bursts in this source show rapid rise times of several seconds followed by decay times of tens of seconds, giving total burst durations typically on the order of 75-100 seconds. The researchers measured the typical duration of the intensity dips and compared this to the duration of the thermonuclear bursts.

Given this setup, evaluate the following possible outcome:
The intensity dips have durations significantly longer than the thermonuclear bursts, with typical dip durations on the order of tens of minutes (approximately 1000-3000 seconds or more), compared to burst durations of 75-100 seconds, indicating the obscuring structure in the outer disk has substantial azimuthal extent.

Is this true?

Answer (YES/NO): NO